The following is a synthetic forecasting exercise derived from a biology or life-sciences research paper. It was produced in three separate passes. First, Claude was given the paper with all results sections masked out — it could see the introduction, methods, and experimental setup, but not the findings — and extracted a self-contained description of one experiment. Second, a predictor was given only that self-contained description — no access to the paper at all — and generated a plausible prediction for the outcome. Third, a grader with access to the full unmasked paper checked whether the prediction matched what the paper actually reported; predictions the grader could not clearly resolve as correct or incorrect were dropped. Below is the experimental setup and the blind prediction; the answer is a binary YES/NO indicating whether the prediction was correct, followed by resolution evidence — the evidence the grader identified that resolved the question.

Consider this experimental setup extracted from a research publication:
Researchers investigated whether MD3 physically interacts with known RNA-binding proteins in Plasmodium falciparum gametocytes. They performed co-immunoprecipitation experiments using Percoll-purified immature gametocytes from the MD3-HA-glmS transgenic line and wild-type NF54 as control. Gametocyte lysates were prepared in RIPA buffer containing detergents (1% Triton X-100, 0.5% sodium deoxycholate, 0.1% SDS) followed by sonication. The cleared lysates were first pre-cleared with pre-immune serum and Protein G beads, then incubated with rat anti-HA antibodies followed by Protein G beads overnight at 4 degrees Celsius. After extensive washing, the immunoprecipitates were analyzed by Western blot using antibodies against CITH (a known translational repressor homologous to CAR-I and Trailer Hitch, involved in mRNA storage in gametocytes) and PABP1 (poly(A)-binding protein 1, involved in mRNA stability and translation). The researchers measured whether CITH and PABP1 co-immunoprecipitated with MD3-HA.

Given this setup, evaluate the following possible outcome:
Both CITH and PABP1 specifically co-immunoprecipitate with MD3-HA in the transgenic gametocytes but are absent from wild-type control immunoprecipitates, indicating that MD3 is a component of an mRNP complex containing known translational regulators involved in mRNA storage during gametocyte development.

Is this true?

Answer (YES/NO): YES